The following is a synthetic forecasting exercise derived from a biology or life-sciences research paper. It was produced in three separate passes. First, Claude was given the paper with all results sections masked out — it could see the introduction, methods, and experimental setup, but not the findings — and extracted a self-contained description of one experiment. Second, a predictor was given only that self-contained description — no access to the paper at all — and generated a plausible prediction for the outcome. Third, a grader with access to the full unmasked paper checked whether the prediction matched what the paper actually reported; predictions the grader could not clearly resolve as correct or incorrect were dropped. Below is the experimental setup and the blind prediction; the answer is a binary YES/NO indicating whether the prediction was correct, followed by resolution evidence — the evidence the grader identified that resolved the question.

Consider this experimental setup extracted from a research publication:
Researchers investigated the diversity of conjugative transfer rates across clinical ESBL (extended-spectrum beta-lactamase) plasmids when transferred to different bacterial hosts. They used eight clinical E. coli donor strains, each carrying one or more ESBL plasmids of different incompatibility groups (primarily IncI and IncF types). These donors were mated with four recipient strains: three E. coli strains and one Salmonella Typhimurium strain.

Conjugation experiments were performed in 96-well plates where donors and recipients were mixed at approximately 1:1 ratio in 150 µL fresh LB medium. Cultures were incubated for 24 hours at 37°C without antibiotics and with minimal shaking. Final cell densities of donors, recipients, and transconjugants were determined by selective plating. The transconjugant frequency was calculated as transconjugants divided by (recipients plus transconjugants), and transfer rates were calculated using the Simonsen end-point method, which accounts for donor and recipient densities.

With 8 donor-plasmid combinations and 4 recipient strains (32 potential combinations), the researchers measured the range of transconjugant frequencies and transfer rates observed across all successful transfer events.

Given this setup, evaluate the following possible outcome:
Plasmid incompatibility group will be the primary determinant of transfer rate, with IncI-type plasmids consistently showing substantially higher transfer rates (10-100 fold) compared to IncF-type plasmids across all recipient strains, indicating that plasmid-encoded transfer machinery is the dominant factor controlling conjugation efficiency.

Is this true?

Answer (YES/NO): NO